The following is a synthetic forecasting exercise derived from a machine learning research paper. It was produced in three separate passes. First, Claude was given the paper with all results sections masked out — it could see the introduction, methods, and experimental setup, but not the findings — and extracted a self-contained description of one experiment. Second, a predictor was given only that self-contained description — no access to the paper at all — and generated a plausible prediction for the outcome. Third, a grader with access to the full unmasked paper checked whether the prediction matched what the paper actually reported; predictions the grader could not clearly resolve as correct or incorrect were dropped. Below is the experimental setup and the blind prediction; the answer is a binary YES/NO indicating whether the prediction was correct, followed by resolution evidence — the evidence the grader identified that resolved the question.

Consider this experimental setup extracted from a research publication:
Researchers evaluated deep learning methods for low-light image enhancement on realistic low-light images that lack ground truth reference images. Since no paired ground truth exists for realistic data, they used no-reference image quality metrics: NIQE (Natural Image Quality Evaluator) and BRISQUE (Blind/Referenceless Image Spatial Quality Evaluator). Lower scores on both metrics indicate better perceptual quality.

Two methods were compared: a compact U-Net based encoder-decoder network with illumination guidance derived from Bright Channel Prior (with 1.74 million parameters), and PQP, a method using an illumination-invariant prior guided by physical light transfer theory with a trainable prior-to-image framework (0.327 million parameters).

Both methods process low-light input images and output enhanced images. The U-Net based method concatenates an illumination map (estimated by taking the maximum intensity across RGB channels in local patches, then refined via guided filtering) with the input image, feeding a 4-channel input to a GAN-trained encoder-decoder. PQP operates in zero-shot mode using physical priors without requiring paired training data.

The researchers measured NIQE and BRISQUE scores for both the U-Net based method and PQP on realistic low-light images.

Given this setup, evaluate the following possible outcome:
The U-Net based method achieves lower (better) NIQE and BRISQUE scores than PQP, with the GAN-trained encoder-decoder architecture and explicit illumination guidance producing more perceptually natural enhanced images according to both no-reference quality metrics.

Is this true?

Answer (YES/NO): NO